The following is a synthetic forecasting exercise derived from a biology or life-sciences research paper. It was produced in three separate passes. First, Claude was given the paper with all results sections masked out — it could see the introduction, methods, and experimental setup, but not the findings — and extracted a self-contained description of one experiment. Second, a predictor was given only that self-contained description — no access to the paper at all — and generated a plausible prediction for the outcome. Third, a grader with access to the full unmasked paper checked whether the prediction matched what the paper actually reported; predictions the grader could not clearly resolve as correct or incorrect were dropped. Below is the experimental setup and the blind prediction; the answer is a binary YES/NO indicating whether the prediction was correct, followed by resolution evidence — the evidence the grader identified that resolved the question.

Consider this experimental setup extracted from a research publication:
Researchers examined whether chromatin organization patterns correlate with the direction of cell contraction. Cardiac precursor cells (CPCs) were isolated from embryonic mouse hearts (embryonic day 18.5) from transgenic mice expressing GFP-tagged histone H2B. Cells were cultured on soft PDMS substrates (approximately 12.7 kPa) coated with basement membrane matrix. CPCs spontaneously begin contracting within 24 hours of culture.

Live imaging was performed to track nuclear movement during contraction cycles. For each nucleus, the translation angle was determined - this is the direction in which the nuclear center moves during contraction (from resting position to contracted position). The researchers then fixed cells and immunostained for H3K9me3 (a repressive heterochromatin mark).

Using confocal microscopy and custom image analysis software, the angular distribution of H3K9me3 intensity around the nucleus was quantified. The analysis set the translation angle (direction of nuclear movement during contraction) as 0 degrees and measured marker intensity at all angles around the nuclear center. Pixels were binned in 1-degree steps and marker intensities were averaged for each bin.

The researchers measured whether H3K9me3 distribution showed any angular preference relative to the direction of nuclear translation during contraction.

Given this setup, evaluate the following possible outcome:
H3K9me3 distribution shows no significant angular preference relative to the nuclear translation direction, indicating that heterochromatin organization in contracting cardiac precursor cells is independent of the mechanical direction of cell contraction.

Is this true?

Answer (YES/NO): NO